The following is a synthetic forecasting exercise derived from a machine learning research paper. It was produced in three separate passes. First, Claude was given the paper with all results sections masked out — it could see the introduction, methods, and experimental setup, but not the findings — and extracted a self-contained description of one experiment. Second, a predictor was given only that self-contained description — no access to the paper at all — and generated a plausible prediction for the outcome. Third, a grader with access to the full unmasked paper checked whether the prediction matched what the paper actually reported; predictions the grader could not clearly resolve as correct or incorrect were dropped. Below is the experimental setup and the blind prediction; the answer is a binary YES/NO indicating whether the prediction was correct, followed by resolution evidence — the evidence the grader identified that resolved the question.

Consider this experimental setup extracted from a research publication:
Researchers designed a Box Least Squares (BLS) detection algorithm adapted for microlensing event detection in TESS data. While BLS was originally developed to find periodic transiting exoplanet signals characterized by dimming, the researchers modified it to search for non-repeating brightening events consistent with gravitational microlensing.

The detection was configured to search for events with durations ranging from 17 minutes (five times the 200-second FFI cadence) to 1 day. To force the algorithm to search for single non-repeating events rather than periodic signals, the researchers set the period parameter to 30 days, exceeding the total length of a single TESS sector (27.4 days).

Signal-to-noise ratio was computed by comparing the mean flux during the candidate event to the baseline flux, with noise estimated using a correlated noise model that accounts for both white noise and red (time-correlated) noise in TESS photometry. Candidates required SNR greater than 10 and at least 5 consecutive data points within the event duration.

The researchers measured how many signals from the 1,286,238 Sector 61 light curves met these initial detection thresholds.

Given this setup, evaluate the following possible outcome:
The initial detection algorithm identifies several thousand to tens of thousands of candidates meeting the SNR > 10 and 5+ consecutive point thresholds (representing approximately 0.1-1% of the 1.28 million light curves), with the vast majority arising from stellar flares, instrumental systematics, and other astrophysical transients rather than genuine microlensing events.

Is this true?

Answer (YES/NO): NO